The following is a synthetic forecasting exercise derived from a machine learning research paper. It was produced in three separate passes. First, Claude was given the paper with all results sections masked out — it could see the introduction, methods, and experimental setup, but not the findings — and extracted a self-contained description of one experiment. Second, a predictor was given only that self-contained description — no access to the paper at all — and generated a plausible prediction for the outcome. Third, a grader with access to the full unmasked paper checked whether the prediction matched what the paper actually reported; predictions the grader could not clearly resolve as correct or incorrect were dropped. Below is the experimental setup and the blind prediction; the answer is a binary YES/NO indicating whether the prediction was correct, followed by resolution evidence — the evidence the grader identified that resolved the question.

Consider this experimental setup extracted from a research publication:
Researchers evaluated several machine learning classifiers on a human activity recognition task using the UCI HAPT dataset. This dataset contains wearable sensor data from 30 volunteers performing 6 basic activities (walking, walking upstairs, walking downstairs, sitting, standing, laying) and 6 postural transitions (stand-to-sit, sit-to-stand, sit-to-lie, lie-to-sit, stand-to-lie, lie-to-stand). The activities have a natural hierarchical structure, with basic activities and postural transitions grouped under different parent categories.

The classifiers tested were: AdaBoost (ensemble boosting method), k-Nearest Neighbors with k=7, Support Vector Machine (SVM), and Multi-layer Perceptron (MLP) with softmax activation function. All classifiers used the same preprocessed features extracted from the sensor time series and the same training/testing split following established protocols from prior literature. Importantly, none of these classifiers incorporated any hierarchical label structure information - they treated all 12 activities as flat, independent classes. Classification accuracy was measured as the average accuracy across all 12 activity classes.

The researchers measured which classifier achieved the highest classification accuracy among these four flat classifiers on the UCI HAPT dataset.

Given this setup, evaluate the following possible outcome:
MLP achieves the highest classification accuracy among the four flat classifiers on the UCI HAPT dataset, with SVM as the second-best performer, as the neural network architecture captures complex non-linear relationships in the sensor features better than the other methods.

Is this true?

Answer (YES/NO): YES